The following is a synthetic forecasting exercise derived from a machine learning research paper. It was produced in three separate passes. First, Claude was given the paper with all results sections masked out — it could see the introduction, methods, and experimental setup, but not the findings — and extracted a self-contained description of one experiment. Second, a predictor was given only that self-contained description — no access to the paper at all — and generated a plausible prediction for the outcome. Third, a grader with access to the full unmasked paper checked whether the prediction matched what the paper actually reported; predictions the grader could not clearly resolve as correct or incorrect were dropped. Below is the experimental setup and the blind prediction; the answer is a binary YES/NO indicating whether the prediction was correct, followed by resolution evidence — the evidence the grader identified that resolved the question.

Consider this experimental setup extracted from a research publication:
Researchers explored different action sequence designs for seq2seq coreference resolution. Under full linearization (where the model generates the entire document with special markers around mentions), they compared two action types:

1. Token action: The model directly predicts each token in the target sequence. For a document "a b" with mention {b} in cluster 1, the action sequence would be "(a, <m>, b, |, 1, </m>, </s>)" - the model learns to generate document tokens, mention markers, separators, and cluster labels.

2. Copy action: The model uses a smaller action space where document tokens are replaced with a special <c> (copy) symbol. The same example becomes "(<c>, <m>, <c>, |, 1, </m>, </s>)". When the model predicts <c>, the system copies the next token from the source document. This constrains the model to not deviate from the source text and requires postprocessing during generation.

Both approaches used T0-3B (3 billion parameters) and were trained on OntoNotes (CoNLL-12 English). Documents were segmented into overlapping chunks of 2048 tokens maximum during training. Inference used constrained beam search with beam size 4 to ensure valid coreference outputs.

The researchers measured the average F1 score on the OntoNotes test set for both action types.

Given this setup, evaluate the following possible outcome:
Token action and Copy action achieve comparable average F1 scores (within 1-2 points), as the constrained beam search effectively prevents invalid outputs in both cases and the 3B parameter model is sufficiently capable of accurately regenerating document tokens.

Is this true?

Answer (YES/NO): YES